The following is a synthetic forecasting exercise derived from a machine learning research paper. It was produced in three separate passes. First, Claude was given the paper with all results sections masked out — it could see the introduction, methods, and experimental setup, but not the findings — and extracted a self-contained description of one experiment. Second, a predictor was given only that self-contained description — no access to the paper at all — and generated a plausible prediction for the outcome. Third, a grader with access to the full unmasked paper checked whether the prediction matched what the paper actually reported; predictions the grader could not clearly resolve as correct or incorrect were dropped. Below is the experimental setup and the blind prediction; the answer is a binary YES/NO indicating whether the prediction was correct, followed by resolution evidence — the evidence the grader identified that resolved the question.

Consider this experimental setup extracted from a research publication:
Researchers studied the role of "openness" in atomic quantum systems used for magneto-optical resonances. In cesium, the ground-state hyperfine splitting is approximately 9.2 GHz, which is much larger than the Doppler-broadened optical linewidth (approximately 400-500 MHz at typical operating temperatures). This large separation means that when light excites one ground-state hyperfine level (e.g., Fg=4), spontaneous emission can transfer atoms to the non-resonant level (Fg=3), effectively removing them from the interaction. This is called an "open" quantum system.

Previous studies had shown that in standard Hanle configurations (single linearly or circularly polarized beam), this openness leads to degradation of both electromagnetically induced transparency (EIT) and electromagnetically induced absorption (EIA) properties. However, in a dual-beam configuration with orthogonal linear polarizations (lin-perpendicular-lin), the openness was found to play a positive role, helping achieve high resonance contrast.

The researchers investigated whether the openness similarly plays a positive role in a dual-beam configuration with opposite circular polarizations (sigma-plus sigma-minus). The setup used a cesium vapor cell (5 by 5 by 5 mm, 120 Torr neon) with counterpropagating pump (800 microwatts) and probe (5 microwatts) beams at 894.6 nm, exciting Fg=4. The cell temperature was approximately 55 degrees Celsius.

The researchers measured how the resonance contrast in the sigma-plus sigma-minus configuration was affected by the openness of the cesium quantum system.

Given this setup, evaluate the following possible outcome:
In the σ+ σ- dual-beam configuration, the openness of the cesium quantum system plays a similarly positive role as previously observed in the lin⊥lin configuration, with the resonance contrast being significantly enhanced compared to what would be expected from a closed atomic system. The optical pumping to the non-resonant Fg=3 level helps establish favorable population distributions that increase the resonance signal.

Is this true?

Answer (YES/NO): YES